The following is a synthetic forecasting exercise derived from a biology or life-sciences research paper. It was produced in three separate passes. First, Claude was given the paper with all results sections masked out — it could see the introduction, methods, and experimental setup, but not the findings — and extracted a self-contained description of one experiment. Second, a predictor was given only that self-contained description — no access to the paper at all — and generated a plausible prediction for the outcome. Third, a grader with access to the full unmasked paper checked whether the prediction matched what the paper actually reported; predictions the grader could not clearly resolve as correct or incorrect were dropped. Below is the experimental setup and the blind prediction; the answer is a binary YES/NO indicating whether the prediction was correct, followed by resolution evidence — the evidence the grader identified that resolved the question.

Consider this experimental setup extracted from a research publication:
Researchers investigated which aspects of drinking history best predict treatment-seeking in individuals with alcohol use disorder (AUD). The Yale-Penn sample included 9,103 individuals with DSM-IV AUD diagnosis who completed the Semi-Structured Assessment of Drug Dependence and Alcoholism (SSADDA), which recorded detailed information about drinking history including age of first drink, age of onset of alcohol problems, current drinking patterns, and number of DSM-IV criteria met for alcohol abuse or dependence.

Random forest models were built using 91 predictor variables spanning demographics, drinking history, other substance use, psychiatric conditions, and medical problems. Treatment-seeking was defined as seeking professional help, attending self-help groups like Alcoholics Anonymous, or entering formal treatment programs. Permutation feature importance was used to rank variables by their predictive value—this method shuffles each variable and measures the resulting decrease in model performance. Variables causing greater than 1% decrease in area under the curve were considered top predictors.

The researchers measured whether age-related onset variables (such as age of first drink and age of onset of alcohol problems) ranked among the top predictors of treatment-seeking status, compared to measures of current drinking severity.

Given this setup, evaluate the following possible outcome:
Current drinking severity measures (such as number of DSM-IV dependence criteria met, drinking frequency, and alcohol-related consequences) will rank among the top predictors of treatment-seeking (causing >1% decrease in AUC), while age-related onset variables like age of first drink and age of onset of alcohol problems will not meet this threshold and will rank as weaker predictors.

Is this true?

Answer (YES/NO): YES